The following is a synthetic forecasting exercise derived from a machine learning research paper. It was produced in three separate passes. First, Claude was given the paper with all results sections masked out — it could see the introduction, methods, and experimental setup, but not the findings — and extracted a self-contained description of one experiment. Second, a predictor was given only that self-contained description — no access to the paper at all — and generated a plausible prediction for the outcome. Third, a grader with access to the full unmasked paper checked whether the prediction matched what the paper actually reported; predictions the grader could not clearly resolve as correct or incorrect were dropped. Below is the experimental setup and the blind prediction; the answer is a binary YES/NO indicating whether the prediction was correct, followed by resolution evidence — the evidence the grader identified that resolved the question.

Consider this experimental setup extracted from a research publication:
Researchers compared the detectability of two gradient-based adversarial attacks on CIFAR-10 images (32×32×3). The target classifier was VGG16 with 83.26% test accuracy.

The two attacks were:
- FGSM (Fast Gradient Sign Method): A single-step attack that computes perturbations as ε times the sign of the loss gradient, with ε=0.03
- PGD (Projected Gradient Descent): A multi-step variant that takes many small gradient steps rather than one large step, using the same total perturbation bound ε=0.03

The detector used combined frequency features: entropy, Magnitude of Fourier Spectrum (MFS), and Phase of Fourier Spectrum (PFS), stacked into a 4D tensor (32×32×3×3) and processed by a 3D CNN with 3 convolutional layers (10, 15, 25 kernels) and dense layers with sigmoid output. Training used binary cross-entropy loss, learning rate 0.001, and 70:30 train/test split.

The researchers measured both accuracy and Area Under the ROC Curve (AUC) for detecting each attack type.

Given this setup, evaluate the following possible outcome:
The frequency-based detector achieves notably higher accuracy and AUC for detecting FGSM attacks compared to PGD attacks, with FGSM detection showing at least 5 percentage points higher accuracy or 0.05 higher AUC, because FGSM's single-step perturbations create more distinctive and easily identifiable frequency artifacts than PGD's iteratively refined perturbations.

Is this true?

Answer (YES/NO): NO